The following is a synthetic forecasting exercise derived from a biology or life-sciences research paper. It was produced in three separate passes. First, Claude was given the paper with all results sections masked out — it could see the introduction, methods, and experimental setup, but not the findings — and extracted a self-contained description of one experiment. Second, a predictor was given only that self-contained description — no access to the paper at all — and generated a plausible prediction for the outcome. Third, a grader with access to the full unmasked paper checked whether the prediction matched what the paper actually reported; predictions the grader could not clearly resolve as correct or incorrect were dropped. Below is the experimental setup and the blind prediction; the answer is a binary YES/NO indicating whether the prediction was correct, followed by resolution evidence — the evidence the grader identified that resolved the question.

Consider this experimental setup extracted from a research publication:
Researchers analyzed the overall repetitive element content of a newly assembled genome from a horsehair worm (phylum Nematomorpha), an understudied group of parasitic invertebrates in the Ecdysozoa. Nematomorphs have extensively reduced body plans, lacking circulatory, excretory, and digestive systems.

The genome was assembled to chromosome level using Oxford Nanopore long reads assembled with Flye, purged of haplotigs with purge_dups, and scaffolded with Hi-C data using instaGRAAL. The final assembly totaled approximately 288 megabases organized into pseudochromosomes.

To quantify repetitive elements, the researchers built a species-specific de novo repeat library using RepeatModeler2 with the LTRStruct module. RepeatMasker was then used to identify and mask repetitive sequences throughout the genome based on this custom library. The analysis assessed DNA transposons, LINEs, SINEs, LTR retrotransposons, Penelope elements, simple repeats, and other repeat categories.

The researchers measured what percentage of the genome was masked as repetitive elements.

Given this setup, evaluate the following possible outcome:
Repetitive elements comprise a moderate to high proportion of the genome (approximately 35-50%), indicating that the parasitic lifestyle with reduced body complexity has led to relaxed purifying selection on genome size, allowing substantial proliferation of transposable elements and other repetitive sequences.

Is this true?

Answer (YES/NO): NO